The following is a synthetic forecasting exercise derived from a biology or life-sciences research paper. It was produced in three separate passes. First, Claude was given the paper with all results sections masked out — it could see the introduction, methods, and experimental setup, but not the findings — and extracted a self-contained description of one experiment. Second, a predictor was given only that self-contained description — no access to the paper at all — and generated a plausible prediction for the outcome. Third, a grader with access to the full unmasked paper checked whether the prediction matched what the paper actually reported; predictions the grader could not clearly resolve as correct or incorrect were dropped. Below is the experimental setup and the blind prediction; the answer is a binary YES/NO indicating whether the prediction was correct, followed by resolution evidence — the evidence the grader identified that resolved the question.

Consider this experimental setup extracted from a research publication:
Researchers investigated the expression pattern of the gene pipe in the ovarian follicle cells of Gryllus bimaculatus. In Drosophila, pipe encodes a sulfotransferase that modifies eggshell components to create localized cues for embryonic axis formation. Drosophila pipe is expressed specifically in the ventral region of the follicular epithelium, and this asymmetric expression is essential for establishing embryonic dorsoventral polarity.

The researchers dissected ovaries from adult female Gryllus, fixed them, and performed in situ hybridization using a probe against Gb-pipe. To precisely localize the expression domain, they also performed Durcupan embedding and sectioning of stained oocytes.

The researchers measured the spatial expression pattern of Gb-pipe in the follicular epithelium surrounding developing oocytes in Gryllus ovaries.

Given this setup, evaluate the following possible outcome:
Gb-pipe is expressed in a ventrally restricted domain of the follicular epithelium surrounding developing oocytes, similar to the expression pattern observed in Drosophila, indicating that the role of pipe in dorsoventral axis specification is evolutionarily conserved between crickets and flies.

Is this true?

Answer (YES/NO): YES